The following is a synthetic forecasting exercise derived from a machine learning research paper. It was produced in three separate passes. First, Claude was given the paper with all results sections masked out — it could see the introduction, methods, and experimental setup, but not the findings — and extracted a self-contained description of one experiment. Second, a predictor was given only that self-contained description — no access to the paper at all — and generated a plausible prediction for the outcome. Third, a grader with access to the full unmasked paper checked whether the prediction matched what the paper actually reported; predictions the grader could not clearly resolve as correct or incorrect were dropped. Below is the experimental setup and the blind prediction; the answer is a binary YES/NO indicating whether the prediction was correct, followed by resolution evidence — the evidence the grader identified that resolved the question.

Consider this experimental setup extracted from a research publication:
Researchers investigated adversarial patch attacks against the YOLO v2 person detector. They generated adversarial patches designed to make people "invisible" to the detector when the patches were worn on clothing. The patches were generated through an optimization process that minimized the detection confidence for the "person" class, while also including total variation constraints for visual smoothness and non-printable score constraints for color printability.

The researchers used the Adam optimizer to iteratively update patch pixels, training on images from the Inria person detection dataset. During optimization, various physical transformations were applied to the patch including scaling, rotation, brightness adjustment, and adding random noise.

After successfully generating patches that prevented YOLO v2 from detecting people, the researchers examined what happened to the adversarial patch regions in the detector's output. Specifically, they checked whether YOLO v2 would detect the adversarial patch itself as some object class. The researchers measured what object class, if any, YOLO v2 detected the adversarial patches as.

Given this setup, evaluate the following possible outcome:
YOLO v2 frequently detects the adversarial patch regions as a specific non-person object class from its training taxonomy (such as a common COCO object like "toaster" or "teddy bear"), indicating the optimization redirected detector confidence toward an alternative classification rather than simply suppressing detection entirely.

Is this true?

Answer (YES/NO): YES